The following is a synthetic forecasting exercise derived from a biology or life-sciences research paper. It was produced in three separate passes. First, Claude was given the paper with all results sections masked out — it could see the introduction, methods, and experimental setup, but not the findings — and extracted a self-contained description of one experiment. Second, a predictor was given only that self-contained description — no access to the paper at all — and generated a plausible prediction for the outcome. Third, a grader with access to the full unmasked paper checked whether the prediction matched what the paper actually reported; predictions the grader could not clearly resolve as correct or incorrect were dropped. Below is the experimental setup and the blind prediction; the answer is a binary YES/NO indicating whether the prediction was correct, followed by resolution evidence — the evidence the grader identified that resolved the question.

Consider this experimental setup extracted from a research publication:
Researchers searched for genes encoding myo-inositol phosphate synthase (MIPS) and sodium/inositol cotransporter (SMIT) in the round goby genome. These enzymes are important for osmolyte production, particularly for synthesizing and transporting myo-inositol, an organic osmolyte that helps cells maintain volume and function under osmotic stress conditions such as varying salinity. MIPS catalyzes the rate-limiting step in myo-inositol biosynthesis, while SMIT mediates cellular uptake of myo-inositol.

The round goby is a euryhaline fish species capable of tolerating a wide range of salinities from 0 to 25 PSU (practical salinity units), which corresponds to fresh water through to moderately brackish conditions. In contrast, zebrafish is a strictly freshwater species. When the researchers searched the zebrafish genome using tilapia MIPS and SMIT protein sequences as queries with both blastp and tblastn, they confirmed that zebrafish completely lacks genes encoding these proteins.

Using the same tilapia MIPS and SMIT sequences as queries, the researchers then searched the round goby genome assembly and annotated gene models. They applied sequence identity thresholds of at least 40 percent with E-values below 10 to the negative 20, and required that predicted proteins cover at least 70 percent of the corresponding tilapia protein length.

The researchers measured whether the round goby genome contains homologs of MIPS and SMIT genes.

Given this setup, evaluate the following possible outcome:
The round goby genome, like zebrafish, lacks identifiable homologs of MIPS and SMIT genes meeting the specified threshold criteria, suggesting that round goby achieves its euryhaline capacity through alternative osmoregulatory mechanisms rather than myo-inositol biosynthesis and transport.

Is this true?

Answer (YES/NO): NO